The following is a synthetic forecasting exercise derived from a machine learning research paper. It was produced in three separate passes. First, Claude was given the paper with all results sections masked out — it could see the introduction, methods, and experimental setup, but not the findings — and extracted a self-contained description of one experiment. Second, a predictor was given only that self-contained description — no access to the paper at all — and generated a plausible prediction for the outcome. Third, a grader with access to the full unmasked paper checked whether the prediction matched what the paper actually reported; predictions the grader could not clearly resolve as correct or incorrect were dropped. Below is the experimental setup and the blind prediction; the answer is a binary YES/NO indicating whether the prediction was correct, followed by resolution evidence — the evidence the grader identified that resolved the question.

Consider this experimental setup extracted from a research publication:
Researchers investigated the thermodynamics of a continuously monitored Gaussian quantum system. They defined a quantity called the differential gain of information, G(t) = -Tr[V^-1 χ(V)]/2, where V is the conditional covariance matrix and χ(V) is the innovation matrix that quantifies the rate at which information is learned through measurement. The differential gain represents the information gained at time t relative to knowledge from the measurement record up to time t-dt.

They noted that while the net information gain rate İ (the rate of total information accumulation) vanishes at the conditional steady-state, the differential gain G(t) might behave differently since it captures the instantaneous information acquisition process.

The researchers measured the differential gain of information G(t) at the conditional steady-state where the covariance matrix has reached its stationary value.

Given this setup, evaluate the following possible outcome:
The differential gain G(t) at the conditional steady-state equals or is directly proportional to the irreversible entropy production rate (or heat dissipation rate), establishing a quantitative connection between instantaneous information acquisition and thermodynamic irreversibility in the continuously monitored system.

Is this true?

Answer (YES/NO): NO